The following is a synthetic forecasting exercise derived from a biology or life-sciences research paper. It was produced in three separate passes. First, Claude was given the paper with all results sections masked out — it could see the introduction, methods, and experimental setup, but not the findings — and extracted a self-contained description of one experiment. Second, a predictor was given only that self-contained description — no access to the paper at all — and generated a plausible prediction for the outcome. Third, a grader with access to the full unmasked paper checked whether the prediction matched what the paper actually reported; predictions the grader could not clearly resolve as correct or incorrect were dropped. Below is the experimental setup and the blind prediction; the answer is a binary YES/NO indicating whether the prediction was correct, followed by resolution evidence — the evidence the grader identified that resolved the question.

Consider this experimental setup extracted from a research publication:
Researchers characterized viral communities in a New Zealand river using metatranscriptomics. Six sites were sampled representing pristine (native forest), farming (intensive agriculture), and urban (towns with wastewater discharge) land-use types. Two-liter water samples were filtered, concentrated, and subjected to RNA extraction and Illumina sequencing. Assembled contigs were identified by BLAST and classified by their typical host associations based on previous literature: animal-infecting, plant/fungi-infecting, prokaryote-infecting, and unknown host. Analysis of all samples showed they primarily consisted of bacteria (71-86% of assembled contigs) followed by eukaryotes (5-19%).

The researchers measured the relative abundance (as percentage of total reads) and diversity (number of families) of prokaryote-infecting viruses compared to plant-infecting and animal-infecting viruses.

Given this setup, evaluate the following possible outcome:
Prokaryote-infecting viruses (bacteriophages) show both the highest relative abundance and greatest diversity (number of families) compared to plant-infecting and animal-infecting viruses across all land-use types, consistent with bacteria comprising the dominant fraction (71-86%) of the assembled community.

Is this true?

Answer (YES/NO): NO